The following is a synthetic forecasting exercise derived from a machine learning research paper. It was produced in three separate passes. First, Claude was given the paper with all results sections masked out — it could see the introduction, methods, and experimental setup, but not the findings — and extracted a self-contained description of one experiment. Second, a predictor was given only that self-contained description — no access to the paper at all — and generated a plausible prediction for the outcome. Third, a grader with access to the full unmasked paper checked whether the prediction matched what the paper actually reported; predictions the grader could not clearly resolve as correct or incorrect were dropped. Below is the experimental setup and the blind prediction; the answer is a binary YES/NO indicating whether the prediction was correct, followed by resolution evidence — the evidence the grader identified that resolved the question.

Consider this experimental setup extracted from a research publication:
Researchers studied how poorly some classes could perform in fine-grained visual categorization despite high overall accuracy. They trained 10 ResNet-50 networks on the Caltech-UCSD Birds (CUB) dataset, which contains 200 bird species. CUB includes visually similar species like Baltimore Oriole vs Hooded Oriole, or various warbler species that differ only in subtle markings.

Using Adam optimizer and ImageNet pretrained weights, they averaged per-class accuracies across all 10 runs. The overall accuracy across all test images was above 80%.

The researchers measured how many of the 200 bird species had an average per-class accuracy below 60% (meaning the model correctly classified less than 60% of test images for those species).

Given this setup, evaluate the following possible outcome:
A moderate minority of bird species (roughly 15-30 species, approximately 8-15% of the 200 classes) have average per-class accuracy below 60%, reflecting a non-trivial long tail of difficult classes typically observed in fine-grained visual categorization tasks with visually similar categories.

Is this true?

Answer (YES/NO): YES